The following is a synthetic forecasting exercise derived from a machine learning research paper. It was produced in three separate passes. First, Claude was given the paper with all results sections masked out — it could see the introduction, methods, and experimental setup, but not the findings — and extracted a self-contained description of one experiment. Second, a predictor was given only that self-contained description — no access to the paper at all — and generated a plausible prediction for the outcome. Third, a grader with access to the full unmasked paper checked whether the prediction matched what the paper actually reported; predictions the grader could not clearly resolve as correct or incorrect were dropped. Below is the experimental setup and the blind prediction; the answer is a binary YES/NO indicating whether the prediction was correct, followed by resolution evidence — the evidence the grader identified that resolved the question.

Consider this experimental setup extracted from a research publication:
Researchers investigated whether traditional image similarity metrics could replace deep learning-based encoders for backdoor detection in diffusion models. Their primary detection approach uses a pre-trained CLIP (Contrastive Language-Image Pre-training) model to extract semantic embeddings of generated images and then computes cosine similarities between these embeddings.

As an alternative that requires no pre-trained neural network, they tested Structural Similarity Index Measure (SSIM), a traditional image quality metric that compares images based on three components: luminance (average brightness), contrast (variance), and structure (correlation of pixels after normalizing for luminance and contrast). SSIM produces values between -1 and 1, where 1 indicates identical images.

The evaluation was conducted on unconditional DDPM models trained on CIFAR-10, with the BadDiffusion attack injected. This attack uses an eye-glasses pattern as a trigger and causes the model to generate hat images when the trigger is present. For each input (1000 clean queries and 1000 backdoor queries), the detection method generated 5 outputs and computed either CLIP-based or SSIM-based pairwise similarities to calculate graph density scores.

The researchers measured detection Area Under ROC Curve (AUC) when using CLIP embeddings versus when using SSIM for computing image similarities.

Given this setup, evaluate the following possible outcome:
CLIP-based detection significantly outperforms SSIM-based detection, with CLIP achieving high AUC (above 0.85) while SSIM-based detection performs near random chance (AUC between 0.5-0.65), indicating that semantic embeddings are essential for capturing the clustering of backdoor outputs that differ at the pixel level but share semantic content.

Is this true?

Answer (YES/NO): NO